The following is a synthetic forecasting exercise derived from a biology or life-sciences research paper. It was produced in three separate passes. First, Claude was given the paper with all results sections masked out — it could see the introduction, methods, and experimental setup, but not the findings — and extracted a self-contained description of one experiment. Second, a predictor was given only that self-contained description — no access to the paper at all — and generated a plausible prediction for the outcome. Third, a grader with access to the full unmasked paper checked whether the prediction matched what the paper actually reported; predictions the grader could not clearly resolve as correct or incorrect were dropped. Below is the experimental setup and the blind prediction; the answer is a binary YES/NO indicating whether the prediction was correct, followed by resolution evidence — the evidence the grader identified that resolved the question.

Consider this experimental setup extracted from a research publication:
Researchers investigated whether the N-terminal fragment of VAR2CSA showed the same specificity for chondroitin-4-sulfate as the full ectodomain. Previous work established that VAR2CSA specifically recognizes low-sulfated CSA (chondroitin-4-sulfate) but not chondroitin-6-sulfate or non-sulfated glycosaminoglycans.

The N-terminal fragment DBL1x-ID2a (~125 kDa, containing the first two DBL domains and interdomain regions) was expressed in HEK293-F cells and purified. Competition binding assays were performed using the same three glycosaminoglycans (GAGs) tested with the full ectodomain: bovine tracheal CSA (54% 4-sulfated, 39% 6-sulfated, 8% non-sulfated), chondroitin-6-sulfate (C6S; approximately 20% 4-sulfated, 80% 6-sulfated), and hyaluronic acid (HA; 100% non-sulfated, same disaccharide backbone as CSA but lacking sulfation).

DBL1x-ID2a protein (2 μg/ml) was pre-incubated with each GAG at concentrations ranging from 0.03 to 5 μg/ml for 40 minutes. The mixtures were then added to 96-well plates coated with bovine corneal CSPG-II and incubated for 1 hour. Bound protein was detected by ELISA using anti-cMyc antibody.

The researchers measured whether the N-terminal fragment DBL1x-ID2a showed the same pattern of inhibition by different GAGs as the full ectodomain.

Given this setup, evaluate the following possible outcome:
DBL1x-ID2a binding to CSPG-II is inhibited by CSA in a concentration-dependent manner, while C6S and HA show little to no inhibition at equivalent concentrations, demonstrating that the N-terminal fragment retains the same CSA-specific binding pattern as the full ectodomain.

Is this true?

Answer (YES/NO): NO